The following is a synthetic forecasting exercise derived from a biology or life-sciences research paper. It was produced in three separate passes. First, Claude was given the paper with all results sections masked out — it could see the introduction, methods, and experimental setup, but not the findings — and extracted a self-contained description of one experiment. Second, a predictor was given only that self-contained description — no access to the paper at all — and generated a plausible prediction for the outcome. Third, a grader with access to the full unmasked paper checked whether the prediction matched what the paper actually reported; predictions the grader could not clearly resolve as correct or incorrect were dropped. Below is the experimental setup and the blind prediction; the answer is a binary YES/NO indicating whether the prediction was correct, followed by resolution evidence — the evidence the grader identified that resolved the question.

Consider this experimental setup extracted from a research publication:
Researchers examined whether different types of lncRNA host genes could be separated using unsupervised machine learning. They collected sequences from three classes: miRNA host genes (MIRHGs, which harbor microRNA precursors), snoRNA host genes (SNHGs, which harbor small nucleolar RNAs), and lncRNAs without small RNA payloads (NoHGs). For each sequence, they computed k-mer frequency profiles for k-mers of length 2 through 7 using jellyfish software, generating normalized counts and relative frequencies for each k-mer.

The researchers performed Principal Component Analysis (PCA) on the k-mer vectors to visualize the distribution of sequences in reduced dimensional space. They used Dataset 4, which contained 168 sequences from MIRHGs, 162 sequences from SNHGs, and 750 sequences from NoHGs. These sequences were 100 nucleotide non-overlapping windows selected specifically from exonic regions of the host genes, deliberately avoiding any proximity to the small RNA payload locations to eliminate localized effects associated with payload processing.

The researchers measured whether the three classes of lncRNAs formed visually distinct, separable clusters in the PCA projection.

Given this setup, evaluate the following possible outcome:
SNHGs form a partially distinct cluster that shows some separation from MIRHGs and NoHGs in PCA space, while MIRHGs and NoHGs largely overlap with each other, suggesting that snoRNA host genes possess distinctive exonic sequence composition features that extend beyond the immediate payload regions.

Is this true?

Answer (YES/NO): NO